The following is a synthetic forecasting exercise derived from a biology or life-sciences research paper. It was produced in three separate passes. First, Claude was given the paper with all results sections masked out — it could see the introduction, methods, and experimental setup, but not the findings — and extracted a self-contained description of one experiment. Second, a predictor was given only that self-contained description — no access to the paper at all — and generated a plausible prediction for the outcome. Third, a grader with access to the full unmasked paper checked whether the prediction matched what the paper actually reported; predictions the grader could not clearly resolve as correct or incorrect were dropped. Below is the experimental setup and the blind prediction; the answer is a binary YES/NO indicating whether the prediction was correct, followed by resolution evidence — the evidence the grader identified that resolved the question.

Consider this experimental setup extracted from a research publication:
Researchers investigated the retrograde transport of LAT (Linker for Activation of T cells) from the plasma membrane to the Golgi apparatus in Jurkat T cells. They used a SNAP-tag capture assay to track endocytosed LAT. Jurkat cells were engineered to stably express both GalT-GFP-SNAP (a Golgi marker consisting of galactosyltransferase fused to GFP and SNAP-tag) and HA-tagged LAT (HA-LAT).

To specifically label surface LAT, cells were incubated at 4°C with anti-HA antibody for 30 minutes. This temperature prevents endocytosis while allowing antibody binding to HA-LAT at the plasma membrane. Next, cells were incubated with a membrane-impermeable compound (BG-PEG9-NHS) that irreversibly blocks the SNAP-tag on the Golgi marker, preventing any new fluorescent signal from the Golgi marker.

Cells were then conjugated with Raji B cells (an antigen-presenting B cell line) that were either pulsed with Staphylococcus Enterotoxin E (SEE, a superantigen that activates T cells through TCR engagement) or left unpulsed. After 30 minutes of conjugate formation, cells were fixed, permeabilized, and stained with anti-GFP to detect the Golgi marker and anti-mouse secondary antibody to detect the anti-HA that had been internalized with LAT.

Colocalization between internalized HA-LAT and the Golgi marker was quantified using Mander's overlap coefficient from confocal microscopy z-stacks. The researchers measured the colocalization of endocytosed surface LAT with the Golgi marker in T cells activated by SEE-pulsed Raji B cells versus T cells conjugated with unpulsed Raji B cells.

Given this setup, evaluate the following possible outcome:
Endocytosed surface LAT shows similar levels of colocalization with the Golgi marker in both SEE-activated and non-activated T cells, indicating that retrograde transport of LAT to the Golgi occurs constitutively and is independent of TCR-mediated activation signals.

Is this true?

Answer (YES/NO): NO